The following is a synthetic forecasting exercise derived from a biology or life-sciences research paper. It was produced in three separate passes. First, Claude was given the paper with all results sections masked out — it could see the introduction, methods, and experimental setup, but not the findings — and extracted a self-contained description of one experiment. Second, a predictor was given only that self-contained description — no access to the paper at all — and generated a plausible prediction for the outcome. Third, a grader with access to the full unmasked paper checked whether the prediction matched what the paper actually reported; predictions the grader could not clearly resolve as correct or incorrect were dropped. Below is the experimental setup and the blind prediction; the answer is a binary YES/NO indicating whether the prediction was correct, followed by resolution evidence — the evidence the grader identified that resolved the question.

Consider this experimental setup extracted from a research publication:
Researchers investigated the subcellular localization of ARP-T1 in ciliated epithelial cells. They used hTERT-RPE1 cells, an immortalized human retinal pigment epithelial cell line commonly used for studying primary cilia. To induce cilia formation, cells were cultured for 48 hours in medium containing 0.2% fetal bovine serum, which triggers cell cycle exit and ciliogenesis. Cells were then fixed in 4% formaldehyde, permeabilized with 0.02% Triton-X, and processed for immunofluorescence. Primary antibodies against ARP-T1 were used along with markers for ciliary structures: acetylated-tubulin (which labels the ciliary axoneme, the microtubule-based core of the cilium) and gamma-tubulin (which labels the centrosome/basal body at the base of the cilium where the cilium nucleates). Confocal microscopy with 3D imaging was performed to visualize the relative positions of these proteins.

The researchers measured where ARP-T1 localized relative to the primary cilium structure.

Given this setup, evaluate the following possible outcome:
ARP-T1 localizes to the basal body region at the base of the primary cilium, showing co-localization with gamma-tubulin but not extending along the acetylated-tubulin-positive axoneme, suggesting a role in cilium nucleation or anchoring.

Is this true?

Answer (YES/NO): YES